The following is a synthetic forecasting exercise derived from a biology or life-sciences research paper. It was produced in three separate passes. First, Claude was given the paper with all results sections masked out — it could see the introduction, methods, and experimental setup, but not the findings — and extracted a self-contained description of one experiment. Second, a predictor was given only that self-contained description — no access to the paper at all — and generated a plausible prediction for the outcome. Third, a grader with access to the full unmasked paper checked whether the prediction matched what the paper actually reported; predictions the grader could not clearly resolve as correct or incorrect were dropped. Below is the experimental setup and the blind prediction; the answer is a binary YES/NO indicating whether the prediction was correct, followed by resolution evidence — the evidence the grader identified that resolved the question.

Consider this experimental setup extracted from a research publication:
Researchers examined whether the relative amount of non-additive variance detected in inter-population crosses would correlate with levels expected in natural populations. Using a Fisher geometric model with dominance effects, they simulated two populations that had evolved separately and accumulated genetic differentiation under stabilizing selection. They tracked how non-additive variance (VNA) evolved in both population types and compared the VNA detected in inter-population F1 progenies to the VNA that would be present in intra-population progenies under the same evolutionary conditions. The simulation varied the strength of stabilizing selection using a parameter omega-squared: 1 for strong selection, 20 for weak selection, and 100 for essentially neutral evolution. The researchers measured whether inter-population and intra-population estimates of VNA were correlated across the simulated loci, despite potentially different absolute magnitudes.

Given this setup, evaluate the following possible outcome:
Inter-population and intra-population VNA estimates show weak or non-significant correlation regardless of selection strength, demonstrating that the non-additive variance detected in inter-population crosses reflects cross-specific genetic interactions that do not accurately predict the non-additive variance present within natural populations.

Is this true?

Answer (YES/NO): NO